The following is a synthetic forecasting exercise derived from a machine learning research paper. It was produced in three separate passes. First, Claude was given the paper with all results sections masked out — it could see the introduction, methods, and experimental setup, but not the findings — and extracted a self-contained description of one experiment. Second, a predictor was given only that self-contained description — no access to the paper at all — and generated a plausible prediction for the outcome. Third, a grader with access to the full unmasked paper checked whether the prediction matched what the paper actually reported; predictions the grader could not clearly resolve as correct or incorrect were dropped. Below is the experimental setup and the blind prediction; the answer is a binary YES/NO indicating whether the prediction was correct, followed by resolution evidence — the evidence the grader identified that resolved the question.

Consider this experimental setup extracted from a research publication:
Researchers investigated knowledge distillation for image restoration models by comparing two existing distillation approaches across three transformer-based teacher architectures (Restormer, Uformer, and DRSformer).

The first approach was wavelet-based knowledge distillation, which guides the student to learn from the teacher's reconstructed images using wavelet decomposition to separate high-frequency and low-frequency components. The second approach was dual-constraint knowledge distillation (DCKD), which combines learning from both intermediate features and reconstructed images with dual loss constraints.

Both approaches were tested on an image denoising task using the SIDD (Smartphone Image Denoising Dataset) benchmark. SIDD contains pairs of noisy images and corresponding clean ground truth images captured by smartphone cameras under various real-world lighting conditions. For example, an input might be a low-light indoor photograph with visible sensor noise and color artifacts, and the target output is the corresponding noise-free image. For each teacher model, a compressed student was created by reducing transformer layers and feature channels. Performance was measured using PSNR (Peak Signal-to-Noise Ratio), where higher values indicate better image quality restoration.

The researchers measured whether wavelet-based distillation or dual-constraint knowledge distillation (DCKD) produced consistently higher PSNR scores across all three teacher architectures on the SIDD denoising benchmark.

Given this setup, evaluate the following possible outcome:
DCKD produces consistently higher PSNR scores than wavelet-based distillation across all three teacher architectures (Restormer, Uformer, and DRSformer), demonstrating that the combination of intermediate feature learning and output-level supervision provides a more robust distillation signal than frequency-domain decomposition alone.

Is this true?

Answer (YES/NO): YES